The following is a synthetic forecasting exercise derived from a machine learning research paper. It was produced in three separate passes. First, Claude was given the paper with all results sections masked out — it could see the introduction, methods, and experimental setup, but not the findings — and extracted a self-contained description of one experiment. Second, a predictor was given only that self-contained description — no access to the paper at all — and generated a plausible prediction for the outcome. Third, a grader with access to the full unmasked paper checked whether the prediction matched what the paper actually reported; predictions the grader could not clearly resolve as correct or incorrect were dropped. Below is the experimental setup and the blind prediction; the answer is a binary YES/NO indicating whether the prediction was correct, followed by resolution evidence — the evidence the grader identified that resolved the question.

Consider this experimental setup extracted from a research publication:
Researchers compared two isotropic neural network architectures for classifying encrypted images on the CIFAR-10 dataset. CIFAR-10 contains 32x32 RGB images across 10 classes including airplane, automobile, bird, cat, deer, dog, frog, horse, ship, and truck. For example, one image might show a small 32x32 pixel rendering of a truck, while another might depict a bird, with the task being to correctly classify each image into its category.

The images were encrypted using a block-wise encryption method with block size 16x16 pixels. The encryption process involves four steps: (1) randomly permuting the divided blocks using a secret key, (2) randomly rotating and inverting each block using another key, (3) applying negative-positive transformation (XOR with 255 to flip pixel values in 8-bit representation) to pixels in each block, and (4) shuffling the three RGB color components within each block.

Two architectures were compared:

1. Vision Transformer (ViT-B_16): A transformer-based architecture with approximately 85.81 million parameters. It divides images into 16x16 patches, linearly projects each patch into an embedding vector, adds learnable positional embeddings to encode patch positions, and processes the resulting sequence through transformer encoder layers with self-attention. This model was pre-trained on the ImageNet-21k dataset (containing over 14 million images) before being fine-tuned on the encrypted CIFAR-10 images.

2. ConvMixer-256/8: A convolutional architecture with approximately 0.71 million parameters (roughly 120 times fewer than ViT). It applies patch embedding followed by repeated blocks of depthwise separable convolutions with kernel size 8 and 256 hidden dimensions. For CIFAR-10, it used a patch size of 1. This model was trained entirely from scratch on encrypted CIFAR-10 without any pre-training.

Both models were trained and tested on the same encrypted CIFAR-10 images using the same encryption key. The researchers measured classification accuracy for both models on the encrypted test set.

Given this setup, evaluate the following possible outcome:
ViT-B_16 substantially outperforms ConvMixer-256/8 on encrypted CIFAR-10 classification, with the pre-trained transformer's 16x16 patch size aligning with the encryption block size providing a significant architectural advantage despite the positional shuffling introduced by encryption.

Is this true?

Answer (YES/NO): NO